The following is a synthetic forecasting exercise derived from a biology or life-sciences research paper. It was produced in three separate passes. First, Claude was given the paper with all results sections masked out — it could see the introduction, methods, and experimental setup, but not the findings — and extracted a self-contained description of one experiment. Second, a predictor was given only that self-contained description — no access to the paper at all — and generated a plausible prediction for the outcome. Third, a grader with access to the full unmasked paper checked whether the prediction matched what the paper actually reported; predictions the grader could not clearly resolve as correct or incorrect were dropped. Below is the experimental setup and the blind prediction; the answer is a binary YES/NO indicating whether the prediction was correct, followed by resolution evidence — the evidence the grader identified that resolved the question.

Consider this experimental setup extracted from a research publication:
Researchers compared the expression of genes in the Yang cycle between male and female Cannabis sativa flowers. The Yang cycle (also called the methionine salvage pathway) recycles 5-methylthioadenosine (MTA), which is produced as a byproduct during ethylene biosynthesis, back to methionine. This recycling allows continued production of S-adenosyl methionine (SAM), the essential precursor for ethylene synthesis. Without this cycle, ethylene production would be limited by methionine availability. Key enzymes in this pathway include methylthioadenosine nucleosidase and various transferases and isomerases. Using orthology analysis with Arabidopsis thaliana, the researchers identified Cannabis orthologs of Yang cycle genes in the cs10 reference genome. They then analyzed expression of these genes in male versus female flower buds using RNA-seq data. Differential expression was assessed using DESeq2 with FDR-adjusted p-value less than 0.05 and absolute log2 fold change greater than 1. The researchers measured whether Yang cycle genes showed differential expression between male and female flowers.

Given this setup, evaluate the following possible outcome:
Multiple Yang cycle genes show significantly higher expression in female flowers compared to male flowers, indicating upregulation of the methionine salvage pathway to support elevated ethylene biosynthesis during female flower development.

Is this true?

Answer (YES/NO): NO